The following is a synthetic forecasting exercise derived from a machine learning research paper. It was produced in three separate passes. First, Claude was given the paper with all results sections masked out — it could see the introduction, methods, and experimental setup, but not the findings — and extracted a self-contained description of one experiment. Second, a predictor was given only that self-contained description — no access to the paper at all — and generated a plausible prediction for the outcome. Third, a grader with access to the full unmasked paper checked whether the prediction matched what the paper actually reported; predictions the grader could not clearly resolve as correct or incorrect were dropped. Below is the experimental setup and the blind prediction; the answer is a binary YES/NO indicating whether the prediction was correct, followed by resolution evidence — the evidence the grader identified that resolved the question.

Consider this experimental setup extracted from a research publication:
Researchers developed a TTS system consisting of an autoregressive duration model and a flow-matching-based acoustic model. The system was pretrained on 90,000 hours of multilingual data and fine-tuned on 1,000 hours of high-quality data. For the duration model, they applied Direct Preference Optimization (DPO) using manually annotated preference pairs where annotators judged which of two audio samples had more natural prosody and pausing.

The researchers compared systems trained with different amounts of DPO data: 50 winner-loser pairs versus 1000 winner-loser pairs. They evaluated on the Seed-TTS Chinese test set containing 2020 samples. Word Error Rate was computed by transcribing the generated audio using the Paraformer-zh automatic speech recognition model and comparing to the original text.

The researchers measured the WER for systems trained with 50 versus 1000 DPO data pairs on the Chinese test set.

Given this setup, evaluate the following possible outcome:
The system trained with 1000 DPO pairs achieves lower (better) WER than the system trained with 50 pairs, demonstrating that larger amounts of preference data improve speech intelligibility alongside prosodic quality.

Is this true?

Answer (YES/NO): NO